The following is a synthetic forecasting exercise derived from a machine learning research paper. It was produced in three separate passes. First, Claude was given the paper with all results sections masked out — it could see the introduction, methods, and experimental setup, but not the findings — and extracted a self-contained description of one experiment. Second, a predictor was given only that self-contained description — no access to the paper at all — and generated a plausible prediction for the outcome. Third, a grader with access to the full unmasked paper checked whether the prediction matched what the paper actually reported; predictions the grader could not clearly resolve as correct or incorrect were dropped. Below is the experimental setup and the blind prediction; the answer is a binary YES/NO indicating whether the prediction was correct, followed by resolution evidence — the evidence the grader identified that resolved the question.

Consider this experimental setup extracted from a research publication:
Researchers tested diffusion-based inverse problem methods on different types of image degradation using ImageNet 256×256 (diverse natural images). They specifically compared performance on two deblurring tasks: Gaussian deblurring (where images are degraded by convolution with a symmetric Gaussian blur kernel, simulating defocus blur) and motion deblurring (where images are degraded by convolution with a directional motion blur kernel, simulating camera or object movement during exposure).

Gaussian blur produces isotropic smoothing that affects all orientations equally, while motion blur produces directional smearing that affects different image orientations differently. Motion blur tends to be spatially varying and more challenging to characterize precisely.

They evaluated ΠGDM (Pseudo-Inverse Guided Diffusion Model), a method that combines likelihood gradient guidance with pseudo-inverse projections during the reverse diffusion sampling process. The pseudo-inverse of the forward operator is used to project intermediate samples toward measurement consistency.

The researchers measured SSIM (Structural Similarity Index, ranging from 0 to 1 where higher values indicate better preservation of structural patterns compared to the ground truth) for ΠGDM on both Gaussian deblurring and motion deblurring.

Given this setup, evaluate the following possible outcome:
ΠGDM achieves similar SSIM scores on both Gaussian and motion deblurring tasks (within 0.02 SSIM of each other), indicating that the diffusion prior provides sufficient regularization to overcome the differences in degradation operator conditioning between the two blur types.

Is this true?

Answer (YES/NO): NO